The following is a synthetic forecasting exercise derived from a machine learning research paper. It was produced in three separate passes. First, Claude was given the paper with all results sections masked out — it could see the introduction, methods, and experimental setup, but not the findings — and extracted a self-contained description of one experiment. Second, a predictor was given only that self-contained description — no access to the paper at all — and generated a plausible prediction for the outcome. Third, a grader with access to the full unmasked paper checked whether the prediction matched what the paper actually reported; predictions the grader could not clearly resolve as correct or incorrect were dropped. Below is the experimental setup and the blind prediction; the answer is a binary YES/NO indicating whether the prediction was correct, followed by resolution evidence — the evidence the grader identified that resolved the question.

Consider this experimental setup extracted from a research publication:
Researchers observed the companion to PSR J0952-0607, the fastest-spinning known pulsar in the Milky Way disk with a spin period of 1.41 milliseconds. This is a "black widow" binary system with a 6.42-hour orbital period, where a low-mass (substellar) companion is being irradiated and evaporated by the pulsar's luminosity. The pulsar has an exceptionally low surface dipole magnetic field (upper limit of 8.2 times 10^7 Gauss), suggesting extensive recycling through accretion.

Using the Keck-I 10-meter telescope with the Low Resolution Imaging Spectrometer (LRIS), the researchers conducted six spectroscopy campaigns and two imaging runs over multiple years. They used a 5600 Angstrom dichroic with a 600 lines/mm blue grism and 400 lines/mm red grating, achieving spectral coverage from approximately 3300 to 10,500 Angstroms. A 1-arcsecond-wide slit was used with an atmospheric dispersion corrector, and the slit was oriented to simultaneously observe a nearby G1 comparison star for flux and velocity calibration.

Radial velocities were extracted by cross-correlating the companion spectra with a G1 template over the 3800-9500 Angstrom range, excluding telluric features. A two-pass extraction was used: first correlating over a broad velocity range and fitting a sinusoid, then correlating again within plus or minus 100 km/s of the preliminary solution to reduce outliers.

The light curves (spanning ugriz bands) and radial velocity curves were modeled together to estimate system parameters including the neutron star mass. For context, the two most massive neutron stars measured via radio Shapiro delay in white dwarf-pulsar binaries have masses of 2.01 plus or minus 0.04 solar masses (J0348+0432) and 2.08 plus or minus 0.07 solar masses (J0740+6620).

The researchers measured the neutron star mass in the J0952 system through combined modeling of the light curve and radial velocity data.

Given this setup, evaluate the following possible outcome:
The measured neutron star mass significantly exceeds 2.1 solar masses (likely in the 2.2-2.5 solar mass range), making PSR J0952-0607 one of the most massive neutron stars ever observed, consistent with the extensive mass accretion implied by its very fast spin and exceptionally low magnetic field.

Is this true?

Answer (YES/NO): YES